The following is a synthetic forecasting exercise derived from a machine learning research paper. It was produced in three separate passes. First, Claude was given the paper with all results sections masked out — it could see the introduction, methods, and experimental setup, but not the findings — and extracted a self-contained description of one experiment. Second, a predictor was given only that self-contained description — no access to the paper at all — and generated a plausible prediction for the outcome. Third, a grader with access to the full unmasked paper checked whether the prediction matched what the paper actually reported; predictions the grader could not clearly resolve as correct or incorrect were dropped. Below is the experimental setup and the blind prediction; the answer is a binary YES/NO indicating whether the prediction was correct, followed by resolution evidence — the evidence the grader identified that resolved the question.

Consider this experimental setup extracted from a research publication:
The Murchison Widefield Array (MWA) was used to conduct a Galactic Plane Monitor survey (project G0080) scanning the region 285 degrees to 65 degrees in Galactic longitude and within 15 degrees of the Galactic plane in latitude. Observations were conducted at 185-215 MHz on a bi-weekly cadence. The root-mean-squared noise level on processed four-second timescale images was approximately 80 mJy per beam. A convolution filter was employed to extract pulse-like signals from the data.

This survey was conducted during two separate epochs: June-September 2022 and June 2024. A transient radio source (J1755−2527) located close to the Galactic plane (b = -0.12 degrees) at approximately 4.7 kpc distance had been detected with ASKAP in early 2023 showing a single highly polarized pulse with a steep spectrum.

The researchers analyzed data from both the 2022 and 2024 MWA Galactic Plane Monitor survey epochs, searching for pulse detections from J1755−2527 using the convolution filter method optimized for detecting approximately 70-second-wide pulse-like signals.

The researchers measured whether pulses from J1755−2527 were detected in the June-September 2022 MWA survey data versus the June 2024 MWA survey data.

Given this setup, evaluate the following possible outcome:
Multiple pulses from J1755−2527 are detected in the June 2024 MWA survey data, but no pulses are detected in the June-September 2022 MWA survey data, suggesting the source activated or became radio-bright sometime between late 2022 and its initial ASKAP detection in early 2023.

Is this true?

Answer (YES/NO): YES